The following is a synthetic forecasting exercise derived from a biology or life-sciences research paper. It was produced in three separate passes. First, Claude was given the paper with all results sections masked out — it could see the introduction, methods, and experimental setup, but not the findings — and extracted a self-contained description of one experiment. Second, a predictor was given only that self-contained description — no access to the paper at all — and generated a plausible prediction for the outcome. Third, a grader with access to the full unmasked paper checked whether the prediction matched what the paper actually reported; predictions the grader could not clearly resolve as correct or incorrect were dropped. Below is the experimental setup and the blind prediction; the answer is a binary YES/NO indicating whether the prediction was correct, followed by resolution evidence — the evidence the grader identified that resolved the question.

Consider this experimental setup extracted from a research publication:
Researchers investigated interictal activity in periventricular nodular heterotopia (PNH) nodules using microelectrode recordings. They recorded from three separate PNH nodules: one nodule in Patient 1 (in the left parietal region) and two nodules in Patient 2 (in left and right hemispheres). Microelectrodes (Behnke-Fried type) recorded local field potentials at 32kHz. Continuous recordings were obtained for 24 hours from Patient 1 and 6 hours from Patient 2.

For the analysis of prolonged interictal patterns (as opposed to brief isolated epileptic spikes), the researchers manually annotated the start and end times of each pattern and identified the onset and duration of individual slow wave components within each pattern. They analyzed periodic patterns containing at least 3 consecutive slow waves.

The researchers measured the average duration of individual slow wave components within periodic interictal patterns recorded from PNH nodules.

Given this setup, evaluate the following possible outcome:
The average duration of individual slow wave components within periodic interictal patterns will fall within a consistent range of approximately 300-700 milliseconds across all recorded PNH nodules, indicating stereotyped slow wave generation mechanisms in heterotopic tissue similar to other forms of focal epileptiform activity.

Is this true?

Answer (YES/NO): NO